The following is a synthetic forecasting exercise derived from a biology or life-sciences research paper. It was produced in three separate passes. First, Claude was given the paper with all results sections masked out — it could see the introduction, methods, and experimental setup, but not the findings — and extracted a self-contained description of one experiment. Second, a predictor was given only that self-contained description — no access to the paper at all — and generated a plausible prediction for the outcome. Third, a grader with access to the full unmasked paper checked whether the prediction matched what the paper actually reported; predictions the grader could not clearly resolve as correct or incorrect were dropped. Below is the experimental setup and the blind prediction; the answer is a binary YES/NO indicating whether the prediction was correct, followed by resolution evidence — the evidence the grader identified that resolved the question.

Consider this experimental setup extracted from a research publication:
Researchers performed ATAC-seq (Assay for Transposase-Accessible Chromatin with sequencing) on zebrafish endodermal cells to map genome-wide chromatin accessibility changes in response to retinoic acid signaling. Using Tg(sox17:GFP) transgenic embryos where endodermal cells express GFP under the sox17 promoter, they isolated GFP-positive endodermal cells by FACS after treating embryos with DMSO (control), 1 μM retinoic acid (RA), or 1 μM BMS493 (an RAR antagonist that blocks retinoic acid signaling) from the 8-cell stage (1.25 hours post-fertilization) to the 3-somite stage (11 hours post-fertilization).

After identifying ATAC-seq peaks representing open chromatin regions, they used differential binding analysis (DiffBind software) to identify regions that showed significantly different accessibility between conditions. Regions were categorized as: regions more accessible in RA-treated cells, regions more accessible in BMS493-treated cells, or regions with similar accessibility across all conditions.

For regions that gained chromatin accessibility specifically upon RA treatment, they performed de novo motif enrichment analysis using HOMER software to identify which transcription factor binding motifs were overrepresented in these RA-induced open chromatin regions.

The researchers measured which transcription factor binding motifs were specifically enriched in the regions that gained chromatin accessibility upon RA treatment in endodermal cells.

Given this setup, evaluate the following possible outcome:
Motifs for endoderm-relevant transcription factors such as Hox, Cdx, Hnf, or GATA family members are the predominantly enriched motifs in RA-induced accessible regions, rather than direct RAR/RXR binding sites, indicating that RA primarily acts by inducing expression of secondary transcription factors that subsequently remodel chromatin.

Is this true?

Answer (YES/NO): YES